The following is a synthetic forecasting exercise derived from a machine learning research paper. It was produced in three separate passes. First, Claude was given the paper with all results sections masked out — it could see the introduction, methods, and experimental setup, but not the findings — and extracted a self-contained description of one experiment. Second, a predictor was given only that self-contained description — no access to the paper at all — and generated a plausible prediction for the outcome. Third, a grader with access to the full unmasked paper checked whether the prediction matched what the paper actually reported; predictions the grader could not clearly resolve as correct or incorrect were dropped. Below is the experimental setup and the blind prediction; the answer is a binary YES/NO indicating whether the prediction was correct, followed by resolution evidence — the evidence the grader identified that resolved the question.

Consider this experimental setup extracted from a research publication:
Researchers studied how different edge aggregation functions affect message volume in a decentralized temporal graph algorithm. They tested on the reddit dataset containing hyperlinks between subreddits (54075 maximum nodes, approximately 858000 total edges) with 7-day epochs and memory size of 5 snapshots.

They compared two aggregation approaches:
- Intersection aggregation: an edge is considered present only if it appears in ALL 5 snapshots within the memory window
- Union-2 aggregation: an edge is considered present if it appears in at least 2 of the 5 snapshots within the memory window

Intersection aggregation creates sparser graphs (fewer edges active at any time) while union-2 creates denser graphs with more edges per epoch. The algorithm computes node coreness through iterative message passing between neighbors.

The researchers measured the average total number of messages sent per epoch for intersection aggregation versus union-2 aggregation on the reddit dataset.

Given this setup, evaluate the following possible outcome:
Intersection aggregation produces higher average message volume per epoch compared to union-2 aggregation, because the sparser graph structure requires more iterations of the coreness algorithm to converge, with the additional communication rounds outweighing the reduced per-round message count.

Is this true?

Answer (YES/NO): NO